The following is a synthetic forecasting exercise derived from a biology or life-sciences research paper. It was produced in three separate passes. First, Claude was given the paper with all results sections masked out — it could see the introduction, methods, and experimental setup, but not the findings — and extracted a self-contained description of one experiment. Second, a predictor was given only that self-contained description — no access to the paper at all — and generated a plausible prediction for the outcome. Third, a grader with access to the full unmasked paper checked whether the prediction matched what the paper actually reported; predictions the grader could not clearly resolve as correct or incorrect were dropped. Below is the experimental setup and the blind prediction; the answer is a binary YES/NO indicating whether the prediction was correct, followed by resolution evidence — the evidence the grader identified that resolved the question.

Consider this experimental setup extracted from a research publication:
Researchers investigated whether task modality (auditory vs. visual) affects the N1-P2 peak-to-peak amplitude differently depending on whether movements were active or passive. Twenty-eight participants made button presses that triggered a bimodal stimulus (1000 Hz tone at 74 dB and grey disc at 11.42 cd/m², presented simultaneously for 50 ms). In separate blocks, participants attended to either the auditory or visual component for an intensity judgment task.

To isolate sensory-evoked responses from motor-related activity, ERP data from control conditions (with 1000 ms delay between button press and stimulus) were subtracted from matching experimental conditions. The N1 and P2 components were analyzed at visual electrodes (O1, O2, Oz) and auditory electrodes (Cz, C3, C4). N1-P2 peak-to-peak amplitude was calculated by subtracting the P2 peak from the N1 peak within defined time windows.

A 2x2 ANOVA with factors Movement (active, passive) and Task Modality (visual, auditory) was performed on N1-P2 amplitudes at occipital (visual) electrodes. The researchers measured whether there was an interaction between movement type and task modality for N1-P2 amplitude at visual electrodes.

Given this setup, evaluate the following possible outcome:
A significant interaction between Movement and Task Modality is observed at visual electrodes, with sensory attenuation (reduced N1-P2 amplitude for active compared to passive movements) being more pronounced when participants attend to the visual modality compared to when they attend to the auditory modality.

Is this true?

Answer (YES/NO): YES